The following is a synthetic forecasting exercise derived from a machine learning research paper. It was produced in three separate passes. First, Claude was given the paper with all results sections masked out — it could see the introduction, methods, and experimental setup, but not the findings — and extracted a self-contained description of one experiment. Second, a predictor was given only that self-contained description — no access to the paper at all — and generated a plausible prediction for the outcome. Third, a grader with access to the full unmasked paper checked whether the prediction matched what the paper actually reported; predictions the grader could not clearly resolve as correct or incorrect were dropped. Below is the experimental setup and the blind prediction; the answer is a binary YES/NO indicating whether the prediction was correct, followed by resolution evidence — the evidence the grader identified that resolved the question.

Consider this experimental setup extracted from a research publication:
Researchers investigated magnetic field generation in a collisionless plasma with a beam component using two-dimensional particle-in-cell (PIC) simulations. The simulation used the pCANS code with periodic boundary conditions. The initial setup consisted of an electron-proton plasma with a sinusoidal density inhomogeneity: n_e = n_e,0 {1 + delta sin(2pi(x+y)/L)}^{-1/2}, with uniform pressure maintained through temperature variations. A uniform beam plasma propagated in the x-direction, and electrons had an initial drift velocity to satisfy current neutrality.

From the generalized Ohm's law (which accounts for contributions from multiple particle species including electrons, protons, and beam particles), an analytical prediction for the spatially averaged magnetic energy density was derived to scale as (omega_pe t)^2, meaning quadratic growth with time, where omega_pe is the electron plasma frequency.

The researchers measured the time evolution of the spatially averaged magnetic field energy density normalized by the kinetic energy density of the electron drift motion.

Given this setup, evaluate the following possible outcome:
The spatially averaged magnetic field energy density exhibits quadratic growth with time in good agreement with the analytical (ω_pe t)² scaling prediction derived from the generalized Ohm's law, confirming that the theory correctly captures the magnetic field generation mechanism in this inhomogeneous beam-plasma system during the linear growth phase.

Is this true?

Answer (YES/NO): YES